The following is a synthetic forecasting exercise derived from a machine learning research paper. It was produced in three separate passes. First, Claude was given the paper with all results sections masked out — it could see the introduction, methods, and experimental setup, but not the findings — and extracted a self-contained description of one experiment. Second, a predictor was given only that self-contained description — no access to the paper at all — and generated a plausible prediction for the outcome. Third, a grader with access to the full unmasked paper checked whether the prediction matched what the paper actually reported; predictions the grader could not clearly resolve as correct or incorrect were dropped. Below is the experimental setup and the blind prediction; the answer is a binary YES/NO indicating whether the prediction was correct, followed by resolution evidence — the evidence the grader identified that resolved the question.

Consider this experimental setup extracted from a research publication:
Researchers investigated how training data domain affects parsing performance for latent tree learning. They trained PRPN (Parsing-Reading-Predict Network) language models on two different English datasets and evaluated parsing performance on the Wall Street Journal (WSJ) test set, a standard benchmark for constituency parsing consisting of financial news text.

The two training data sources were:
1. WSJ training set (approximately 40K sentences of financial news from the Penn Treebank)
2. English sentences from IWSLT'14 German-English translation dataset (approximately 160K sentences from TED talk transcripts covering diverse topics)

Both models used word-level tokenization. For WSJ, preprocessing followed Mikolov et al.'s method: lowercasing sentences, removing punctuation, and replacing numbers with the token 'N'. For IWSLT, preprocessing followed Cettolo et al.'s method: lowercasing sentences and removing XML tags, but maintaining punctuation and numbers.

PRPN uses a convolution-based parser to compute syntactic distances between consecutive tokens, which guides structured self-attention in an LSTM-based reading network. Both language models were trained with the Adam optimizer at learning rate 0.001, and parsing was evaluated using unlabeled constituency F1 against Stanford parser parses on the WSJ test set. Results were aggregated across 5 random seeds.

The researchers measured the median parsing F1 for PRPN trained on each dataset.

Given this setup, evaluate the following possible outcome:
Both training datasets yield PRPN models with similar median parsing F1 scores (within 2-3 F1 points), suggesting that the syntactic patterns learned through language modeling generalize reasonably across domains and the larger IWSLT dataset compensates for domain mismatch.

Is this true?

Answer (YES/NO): NO